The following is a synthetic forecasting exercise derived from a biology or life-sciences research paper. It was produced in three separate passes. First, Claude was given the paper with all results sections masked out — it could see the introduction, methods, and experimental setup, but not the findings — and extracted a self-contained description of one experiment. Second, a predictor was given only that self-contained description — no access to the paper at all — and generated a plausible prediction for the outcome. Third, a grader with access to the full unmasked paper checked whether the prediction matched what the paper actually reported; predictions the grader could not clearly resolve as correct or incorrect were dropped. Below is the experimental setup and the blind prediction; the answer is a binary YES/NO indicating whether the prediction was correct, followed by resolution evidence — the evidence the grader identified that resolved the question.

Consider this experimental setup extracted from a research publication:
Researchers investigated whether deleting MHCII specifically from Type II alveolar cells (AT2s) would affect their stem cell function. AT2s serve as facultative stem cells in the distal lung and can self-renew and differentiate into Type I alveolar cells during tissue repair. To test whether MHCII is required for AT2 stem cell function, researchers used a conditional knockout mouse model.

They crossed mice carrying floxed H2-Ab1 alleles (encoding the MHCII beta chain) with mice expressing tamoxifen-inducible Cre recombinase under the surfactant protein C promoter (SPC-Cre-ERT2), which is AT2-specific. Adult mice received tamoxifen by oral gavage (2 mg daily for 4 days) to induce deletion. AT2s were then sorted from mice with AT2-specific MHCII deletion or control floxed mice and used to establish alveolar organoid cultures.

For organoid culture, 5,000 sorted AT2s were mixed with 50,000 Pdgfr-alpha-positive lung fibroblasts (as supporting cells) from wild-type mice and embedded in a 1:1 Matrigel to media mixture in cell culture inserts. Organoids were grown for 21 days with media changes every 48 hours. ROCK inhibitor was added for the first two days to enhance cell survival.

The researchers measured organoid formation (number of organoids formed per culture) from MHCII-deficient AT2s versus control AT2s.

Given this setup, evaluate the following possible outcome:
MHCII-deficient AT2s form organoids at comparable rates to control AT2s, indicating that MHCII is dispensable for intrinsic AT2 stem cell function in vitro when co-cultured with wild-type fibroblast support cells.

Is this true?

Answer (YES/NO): YES